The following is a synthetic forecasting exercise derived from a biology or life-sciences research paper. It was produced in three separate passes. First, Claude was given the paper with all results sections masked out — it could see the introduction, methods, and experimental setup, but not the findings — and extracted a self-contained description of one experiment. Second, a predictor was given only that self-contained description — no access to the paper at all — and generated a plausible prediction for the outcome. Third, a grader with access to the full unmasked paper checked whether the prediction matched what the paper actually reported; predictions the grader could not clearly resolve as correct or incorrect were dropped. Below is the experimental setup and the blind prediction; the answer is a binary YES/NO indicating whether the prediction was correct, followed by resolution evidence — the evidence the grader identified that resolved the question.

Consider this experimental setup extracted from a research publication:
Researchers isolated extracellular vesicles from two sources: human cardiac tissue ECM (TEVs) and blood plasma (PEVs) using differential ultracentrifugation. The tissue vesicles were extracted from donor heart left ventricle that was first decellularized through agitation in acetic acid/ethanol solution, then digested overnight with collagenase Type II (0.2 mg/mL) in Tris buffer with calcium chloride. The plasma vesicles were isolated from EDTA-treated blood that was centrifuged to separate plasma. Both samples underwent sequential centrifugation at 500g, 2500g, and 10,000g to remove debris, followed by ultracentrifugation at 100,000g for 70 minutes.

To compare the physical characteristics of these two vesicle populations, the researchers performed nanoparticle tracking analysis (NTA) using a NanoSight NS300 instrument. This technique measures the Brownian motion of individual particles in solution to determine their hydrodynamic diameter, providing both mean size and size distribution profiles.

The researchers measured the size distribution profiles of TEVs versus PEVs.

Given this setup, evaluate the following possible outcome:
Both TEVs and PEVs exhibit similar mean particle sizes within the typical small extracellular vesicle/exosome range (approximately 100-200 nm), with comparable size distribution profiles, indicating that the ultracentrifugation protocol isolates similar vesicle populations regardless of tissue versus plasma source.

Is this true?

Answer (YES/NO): NO